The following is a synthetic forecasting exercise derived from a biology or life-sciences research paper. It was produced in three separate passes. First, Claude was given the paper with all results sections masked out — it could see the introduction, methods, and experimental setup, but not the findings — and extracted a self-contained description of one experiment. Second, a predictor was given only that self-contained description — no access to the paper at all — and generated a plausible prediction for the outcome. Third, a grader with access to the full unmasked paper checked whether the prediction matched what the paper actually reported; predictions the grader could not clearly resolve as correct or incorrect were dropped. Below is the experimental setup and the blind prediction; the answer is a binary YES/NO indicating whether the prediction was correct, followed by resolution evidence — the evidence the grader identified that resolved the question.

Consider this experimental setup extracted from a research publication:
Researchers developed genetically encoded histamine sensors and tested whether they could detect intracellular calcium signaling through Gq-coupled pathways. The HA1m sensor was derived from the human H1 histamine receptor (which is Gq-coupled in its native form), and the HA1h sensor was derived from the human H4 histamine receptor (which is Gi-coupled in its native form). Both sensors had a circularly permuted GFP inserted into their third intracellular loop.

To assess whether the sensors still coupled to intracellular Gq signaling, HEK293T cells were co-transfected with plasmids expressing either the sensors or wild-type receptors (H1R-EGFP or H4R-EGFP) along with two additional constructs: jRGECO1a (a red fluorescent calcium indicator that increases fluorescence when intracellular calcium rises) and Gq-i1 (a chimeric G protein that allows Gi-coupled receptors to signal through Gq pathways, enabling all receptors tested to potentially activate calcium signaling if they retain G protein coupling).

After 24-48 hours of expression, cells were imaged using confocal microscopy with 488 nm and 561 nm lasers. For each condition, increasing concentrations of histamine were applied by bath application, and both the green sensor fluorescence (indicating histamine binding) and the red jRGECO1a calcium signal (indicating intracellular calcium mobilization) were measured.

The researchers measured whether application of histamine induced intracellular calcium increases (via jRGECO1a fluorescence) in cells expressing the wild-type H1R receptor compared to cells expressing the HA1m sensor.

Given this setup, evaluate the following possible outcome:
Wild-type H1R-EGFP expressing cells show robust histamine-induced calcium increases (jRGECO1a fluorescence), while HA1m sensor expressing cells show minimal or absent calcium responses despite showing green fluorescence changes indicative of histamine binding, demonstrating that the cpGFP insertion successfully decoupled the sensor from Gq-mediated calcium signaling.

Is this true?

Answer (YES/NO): YES